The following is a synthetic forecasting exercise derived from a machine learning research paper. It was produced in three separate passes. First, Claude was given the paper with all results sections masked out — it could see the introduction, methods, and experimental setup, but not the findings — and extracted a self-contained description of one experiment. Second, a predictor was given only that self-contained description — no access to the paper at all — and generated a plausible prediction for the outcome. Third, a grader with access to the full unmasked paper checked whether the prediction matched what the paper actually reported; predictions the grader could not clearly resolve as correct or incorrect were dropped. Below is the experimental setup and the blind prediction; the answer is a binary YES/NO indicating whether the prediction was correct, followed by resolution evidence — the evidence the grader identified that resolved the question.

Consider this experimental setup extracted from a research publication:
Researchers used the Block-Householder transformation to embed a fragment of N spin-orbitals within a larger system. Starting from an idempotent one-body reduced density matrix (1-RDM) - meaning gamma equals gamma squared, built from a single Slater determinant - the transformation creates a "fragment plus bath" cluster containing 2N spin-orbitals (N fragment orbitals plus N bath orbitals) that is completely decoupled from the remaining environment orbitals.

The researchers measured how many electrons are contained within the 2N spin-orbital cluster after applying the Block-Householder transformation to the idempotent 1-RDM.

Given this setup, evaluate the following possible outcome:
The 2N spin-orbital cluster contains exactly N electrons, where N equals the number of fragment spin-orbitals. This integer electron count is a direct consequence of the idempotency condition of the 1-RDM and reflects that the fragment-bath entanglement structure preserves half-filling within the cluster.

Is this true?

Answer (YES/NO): YES